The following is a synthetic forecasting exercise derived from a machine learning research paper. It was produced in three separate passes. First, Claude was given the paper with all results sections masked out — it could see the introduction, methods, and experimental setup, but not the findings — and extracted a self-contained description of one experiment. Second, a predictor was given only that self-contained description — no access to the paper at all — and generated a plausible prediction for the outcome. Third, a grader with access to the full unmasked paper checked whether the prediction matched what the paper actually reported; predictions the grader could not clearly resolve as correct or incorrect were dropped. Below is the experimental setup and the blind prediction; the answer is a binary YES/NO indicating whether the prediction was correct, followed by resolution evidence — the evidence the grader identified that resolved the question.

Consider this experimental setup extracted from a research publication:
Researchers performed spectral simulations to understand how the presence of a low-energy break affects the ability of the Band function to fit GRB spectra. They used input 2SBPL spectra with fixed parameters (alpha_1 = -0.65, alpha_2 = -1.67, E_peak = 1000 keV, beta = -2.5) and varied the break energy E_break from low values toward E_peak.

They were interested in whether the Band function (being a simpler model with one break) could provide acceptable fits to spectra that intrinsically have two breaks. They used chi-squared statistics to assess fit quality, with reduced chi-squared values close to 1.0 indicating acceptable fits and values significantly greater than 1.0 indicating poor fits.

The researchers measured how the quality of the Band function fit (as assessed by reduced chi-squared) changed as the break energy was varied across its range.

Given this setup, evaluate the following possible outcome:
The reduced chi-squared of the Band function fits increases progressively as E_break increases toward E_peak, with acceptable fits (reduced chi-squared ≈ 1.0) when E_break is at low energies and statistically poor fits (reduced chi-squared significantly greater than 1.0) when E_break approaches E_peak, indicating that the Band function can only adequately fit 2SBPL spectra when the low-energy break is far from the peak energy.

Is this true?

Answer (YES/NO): NO